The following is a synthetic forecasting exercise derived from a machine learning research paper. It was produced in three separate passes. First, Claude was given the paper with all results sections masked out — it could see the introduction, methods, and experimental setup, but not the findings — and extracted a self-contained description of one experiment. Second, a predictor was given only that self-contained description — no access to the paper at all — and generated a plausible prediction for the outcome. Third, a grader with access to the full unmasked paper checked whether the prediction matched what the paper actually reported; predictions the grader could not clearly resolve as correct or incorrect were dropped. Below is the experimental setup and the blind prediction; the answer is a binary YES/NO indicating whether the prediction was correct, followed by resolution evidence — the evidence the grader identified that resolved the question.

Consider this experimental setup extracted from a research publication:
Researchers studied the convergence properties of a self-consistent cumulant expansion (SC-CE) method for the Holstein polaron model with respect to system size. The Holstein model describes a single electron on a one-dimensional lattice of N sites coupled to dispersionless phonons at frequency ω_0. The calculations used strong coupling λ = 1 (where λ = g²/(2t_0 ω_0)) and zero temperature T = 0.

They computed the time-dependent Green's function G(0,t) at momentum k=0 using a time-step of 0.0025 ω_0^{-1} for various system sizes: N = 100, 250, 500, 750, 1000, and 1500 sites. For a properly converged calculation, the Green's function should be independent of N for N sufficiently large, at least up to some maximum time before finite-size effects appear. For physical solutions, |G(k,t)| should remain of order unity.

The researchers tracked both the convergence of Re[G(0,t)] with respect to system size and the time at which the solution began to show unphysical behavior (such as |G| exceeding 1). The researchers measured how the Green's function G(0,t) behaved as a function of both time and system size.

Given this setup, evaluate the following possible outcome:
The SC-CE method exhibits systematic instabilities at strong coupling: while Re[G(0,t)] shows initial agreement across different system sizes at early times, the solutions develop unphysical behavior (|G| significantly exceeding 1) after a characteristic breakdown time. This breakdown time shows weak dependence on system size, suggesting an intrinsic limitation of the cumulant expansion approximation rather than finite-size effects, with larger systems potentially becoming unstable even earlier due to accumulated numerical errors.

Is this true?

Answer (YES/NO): NO